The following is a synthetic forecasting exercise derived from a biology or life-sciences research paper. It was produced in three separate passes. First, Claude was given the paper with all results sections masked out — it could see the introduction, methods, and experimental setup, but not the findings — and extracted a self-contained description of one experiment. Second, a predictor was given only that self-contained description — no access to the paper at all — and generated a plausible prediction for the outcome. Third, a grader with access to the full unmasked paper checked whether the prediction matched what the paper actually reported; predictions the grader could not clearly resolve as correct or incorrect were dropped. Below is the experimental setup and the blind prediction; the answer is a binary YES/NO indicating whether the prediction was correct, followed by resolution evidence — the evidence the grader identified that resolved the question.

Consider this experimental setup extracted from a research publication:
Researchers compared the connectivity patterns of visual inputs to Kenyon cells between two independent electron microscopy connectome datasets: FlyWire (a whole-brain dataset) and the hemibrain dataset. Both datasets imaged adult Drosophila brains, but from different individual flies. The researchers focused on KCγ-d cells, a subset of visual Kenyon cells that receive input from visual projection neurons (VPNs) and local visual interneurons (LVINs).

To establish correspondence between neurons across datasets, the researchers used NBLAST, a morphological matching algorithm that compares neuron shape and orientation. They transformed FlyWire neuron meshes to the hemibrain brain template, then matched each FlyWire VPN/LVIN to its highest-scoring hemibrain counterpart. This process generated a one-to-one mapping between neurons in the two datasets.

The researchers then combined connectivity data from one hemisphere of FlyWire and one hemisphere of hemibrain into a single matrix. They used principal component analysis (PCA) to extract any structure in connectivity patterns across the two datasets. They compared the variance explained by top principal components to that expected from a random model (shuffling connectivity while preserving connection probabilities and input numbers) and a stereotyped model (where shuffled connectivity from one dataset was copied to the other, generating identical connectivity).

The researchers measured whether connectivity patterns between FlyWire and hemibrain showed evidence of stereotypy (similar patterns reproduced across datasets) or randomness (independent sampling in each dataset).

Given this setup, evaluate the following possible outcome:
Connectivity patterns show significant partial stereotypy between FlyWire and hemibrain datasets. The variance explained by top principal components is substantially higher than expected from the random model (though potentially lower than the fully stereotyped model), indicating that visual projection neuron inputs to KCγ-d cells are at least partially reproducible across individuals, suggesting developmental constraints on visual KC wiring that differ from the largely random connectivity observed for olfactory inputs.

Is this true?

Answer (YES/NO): NO